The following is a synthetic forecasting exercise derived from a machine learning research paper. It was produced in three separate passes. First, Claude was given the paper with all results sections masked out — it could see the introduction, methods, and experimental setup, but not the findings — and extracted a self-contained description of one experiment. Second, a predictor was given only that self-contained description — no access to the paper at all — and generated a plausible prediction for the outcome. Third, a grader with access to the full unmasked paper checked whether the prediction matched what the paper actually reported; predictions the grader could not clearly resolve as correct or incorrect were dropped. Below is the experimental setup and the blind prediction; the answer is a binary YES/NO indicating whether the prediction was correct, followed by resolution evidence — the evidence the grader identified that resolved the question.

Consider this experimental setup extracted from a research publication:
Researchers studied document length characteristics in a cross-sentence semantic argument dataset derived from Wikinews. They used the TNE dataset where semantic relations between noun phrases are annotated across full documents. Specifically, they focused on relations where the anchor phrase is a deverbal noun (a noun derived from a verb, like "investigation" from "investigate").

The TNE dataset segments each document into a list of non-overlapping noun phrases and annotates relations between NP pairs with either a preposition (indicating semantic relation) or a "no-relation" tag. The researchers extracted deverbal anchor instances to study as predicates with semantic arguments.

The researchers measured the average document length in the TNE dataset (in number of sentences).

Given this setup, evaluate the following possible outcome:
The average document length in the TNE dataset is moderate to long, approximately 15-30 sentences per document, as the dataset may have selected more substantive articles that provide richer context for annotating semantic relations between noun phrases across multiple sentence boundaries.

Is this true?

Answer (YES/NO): NO